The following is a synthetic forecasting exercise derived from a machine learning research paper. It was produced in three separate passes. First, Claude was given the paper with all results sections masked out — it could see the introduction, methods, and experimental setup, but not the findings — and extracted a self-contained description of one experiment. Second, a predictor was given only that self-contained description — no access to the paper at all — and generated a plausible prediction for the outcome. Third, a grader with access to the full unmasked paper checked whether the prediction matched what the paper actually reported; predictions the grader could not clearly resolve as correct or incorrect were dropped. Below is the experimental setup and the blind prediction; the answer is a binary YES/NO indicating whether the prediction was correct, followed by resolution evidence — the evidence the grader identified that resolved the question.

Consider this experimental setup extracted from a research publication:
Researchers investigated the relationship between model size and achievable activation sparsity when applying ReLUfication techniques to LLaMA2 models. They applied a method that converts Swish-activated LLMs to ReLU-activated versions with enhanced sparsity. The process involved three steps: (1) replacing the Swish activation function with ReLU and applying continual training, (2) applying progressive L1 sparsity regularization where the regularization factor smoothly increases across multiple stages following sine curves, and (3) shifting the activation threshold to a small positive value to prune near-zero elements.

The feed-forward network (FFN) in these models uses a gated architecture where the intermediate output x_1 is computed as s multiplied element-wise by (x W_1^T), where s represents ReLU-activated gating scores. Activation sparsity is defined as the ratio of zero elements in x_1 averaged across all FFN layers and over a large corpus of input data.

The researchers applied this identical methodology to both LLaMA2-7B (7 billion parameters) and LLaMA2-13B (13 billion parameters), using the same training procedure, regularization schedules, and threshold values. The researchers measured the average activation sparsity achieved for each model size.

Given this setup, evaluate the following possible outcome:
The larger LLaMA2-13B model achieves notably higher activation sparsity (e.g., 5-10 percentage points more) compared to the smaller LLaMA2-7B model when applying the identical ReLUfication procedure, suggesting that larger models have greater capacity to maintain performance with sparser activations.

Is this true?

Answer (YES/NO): NO